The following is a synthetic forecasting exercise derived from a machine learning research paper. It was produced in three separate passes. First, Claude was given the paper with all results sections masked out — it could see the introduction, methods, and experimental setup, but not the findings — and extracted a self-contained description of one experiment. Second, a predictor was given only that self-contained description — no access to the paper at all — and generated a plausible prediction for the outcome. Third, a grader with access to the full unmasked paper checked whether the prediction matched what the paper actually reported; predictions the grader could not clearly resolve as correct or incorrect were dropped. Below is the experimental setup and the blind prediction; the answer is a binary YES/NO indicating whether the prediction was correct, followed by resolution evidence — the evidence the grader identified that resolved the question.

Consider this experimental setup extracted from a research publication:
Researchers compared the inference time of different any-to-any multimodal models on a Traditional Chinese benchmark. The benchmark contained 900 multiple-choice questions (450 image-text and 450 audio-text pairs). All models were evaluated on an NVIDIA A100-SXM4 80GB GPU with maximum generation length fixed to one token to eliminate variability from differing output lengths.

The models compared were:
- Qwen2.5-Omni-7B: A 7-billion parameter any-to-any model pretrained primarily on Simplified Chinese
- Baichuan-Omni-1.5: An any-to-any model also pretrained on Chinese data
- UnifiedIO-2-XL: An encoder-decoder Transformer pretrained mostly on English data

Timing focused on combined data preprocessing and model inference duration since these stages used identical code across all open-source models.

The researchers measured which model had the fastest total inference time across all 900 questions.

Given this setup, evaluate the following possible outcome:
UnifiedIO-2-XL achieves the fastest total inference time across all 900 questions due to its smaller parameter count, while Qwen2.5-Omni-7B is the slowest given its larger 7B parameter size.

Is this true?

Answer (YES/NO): NO